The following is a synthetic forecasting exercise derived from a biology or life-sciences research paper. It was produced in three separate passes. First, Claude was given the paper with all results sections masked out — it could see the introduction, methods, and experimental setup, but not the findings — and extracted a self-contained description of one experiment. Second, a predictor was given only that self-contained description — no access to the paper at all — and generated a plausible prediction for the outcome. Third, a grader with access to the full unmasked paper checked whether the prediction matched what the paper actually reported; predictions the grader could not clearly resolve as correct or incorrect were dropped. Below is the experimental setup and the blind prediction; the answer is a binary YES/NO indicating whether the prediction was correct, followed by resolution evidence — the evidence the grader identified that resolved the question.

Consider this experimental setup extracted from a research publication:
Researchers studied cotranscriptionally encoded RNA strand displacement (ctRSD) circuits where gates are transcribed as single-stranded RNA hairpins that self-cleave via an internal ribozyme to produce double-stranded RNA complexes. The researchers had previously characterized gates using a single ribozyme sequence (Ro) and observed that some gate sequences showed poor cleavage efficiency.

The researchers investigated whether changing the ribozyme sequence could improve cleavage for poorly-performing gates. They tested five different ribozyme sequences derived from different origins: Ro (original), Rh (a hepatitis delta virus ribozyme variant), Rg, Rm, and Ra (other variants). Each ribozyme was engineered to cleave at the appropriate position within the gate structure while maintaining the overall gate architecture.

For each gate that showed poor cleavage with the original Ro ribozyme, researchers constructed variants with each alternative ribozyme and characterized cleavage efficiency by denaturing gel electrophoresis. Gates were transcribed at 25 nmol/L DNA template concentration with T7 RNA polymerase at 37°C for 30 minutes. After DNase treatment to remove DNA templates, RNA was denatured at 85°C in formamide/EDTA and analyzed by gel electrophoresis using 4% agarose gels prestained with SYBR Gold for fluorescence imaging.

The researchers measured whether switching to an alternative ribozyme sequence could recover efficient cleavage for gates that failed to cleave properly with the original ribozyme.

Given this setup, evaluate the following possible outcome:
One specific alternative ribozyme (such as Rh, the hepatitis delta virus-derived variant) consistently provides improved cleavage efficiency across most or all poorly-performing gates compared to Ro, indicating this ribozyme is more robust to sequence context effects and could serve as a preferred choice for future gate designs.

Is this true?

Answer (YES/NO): YES